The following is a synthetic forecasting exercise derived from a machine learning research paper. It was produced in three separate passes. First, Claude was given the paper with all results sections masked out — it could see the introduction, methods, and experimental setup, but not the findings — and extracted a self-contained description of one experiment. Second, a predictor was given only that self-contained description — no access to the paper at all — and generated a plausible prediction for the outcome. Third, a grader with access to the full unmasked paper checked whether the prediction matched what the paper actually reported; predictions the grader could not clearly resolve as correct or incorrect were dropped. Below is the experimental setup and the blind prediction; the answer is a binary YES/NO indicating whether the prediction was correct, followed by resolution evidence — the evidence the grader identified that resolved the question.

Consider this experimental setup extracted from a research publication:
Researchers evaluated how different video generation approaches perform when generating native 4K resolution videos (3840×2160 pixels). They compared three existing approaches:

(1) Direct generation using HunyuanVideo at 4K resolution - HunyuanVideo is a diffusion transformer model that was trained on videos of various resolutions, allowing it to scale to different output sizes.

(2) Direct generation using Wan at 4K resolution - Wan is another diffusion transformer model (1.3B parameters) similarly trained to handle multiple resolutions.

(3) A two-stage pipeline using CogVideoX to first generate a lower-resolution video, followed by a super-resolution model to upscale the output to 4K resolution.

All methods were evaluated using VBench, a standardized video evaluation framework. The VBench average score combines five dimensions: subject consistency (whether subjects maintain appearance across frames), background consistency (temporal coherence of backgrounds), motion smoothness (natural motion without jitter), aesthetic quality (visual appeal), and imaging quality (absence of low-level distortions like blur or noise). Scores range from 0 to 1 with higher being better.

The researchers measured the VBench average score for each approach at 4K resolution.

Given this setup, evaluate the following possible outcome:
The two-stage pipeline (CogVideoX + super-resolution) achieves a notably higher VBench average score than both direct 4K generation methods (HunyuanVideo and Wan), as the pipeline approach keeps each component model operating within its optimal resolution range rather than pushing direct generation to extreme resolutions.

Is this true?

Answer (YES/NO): YES